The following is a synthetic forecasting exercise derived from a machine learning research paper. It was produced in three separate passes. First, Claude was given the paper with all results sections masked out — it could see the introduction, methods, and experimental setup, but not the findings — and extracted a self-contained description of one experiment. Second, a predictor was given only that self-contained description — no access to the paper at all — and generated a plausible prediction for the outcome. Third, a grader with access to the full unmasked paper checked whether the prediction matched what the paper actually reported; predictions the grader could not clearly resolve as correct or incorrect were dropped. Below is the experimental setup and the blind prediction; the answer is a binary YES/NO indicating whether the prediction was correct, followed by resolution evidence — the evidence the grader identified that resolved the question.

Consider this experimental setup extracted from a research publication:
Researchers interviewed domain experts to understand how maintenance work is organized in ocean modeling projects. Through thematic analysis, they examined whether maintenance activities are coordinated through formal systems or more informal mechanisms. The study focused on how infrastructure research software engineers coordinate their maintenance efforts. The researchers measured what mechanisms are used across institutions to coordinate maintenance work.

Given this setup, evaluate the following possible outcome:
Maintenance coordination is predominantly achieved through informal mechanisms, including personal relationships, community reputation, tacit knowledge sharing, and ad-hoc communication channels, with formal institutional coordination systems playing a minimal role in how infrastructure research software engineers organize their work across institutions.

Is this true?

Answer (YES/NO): NO